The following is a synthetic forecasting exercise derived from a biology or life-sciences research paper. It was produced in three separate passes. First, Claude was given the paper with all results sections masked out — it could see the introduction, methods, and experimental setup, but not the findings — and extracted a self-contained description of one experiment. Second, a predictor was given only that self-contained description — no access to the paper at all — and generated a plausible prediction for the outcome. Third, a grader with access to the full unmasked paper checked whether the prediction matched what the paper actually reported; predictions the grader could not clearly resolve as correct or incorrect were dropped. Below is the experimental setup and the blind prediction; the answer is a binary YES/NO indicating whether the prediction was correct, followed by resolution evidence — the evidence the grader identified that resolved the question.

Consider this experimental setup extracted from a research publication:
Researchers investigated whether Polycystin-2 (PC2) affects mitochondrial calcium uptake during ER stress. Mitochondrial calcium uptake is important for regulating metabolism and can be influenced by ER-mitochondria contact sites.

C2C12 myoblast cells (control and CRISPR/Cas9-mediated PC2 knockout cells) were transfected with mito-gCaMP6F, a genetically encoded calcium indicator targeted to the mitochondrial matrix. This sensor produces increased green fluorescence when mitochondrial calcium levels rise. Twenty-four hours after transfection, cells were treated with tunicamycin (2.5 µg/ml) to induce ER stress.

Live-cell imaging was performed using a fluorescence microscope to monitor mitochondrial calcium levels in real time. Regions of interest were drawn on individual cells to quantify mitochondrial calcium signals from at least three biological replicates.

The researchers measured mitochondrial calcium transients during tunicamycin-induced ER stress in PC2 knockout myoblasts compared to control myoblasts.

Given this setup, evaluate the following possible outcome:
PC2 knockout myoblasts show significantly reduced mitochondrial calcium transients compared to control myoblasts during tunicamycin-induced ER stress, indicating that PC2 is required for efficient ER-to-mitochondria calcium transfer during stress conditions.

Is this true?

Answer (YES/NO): YES